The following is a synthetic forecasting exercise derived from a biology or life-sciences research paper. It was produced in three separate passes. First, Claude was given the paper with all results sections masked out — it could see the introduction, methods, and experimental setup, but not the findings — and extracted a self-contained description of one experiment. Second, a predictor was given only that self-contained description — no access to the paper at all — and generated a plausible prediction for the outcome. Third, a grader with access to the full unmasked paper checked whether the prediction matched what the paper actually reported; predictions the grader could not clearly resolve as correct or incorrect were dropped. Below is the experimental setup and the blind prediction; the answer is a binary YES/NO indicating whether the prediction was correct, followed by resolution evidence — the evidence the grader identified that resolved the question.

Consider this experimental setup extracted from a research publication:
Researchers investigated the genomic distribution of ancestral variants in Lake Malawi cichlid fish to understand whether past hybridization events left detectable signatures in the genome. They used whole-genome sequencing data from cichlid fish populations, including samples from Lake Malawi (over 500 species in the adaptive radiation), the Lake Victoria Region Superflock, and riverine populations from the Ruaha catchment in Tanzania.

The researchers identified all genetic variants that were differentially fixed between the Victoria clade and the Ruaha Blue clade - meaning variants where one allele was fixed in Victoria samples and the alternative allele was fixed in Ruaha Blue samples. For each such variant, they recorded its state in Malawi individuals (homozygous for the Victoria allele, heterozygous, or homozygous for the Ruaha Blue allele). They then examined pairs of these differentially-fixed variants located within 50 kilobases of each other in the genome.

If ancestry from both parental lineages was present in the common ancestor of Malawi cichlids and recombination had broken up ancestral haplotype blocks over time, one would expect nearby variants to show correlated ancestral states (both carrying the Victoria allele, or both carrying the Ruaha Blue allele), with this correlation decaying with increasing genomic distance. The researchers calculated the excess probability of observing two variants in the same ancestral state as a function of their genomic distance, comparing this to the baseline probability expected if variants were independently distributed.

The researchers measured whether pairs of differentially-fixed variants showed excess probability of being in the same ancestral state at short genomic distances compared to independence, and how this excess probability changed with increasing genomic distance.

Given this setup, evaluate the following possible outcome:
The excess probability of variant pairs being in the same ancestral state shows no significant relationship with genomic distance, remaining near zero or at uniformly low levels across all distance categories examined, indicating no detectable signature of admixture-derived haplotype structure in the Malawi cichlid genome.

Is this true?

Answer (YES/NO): NO